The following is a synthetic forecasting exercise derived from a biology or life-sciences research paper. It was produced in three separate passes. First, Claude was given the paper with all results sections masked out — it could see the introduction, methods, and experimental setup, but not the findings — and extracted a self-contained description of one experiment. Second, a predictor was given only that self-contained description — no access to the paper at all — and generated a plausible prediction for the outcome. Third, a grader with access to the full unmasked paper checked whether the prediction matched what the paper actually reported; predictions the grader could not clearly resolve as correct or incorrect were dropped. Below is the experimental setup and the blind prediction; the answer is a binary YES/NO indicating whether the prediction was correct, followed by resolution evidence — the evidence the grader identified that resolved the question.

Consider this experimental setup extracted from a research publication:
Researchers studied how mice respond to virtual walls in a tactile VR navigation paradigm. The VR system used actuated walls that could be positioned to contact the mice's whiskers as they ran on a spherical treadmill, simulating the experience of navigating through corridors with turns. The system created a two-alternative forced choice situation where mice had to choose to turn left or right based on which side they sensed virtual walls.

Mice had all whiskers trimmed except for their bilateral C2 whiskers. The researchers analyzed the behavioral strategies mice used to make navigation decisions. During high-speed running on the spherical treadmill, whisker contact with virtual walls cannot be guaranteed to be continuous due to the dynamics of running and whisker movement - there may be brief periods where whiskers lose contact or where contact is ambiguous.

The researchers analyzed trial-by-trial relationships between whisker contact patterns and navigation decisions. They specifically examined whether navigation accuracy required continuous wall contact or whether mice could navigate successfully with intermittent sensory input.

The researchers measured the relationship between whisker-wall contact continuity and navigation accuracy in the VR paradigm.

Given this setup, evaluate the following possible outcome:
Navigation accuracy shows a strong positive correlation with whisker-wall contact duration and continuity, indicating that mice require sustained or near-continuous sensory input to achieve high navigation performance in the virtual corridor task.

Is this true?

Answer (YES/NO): NO